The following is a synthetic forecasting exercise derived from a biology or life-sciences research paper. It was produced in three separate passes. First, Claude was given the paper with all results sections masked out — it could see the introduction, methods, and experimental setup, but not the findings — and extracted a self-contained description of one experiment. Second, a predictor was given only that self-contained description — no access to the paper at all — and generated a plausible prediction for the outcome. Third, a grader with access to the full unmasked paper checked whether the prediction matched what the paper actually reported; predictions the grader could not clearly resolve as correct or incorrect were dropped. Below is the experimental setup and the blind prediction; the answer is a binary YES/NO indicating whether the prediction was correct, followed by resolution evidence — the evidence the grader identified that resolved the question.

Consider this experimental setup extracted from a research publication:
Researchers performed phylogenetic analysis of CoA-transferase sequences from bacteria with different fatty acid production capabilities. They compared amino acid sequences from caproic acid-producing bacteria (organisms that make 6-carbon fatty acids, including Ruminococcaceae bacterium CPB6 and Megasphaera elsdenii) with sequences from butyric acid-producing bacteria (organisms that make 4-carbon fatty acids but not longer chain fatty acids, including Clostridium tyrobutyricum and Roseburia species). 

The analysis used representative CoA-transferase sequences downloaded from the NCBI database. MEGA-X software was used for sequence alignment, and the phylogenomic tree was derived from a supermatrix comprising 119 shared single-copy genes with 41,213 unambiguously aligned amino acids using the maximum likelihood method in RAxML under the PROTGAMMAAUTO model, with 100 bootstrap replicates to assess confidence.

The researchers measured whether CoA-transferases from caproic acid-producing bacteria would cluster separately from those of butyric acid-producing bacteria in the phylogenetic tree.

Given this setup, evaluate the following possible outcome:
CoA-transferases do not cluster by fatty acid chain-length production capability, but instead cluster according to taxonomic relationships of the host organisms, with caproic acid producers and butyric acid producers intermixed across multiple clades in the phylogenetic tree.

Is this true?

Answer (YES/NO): YES